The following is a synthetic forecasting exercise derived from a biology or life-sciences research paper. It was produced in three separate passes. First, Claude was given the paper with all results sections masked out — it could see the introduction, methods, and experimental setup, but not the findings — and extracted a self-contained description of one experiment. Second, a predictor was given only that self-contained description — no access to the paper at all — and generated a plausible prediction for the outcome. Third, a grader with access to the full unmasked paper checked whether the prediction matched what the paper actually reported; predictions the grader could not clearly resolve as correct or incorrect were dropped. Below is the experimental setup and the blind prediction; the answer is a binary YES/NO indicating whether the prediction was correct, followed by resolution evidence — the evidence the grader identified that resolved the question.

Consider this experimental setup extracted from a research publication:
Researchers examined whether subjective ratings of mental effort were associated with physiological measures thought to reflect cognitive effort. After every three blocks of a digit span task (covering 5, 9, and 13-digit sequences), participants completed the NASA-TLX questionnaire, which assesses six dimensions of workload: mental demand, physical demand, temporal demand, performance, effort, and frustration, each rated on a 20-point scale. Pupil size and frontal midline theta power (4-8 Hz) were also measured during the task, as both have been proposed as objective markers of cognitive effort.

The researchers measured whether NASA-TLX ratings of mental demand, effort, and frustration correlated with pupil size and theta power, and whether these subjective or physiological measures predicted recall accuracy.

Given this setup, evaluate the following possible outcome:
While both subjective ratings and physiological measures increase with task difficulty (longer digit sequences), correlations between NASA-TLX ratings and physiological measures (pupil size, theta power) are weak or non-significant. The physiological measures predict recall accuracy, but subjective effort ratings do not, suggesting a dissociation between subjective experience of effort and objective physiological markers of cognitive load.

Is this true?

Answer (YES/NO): NO